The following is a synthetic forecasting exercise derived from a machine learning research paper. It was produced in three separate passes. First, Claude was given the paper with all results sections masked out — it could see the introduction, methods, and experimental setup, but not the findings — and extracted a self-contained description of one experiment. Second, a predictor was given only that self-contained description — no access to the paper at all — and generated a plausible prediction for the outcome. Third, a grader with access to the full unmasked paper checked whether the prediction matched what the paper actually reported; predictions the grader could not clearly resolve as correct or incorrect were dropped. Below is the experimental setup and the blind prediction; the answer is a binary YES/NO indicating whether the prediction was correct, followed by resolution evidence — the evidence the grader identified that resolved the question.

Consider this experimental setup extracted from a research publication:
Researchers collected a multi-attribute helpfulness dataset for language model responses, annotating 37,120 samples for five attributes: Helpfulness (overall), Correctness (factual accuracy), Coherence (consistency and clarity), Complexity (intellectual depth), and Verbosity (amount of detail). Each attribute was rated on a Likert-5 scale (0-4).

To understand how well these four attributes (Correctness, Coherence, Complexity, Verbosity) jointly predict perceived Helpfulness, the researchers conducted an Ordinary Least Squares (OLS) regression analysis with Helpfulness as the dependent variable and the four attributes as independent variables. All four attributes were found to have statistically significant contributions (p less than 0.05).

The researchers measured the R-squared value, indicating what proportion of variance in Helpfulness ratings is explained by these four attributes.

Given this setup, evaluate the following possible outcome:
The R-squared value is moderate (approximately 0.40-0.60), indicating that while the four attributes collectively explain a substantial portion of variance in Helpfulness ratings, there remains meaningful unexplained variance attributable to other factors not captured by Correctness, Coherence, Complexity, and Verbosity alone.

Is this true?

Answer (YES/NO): NO